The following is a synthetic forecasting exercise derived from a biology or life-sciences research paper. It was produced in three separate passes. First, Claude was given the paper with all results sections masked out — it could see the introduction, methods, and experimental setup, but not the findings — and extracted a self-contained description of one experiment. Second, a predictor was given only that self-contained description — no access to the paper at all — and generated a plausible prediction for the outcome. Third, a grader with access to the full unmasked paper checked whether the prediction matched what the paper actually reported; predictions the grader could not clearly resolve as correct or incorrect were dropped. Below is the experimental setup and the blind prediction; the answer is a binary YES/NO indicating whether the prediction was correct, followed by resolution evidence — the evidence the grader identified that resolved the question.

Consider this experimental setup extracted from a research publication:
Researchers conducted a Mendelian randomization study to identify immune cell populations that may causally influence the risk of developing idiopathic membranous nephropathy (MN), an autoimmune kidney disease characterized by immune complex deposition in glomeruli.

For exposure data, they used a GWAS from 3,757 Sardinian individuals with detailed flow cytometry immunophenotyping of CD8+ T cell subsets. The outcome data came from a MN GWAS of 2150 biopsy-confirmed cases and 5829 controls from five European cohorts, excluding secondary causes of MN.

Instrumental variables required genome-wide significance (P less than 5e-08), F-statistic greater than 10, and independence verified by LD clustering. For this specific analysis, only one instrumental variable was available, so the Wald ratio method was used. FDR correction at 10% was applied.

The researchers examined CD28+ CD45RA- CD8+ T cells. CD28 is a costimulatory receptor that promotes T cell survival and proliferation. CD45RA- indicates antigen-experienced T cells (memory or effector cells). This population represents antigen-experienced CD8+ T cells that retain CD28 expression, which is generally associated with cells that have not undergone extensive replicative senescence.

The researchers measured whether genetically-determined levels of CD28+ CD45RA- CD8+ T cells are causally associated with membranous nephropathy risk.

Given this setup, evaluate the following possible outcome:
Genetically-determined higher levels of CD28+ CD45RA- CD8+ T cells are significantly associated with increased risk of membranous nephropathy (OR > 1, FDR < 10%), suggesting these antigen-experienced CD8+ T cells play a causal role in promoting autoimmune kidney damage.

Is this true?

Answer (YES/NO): NO